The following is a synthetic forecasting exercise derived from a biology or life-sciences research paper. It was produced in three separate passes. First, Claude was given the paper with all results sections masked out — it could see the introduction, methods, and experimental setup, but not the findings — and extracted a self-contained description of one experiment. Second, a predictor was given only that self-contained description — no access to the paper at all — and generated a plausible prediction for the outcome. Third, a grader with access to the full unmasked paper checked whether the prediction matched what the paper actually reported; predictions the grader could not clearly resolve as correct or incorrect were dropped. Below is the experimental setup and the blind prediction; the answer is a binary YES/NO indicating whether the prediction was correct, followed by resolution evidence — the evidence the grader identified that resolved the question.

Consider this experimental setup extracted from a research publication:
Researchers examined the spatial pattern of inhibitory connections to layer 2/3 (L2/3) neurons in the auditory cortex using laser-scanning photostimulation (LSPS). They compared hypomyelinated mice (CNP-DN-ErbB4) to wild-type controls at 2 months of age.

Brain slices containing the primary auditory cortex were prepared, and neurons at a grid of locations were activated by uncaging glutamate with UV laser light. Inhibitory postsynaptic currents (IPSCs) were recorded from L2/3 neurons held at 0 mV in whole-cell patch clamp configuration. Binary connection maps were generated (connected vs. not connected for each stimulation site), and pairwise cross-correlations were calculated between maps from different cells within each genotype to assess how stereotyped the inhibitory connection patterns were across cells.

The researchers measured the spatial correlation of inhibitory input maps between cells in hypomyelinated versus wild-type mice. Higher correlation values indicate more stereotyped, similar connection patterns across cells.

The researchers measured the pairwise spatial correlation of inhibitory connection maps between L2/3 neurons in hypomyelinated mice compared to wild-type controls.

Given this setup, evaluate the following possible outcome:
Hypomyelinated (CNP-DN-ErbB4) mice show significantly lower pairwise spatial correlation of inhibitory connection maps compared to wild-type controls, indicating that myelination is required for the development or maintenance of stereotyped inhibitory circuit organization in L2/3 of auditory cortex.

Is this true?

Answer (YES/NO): NO